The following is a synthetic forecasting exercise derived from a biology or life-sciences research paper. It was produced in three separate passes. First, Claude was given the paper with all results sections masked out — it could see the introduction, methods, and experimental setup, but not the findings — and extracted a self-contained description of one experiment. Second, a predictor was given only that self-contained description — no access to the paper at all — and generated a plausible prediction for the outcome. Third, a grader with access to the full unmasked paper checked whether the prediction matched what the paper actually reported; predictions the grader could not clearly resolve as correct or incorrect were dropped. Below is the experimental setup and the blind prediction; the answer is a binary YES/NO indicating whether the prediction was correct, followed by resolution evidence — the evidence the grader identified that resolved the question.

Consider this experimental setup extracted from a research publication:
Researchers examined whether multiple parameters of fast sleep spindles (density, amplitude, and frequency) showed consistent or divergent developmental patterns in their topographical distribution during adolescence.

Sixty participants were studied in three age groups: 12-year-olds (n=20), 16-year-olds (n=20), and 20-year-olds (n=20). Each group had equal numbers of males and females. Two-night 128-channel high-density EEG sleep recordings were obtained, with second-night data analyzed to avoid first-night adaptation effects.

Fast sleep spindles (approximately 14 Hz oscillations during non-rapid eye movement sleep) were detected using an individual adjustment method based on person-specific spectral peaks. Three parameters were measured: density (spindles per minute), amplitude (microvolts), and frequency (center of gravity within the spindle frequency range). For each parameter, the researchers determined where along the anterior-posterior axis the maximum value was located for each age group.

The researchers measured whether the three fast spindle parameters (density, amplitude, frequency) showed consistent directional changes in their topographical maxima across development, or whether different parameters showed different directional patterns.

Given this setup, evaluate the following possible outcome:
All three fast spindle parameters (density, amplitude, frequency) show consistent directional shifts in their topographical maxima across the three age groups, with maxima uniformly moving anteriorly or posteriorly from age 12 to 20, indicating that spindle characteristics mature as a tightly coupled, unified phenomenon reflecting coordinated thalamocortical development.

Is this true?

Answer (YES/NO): YES